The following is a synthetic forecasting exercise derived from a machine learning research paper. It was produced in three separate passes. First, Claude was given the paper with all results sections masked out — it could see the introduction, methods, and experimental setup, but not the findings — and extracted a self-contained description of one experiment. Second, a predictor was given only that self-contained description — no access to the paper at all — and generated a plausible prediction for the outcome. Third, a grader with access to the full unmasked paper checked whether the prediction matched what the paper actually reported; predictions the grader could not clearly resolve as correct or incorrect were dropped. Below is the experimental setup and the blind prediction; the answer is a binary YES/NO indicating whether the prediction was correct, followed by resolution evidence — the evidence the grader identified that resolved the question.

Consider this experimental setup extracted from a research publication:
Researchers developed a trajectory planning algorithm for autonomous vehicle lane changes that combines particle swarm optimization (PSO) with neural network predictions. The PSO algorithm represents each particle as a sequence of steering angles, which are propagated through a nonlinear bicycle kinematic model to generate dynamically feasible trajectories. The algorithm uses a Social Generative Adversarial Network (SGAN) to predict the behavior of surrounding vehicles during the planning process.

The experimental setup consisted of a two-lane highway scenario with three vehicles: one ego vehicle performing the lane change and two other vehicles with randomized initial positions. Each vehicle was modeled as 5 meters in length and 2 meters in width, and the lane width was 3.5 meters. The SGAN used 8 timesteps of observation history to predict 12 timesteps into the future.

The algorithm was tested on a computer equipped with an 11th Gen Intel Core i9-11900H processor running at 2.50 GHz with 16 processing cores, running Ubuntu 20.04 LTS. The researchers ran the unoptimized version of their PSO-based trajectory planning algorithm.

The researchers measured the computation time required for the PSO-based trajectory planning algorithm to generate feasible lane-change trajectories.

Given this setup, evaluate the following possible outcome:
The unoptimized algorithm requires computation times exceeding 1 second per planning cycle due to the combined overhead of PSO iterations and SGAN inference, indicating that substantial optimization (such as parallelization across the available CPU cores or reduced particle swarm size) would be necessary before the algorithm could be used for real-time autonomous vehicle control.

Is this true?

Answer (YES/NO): NO